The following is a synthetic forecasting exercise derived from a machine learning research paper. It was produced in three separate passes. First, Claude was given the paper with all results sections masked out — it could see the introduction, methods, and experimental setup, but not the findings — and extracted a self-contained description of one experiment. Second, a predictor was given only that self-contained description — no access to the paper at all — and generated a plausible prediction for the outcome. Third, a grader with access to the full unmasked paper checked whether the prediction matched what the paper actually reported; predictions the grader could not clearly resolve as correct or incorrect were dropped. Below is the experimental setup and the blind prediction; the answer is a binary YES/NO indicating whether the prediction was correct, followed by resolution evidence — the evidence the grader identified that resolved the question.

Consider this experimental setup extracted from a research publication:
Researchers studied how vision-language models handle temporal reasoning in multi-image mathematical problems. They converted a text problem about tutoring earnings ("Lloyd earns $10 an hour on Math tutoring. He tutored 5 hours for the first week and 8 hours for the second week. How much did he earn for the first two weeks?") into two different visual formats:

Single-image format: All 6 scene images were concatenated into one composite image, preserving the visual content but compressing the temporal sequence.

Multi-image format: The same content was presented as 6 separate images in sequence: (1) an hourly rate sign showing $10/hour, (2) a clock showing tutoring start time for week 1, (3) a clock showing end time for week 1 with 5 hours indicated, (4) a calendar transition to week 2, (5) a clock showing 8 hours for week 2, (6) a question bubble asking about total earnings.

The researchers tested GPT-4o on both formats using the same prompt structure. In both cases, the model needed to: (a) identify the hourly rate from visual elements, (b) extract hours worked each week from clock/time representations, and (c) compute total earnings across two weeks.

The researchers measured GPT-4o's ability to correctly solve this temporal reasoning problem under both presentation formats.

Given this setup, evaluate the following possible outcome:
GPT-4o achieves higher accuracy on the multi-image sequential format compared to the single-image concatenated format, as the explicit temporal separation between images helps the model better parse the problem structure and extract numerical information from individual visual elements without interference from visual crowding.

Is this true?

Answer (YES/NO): YES